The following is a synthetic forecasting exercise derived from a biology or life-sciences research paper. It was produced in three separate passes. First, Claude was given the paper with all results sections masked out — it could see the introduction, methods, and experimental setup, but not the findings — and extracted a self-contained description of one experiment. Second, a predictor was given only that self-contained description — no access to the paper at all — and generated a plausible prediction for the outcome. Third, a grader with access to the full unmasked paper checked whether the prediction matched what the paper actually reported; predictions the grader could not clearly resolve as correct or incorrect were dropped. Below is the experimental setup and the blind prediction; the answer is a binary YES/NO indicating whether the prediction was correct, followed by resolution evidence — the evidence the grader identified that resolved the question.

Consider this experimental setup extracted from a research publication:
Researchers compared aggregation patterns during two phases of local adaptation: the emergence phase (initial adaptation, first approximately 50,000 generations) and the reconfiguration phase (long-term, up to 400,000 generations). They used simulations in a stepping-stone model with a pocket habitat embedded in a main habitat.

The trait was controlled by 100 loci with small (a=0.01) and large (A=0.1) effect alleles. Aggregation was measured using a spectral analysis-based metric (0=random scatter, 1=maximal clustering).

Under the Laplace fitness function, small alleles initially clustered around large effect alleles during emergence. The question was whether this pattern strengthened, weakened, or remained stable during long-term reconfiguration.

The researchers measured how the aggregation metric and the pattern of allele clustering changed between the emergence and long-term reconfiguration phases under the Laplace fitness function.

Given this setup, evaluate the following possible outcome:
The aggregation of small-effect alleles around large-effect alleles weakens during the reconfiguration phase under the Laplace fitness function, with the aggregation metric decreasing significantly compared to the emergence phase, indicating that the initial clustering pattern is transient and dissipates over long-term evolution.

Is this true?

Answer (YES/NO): NO